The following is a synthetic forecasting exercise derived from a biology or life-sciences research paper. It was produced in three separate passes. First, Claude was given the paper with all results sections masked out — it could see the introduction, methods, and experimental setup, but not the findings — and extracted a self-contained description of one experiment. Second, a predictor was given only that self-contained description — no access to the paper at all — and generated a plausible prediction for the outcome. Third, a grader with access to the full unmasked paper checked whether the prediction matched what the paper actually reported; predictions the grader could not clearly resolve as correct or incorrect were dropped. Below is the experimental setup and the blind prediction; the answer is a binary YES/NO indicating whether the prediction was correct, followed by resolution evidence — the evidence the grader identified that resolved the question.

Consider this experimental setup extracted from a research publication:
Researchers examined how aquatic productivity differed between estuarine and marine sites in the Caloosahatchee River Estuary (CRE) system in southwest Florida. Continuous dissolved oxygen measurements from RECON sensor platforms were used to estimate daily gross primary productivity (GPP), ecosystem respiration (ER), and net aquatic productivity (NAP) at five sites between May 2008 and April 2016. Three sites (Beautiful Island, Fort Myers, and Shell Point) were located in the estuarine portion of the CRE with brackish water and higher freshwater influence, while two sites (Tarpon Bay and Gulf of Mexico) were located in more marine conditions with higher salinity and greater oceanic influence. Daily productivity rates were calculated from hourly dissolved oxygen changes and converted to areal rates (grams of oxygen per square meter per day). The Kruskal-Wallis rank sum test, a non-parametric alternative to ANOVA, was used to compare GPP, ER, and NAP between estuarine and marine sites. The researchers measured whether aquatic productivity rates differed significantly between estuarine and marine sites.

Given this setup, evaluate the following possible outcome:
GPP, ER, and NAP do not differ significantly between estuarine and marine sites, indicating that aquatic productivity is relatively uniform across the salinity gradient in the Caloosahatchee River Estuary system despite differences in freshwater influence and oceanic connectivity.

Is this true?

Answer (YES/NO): NO